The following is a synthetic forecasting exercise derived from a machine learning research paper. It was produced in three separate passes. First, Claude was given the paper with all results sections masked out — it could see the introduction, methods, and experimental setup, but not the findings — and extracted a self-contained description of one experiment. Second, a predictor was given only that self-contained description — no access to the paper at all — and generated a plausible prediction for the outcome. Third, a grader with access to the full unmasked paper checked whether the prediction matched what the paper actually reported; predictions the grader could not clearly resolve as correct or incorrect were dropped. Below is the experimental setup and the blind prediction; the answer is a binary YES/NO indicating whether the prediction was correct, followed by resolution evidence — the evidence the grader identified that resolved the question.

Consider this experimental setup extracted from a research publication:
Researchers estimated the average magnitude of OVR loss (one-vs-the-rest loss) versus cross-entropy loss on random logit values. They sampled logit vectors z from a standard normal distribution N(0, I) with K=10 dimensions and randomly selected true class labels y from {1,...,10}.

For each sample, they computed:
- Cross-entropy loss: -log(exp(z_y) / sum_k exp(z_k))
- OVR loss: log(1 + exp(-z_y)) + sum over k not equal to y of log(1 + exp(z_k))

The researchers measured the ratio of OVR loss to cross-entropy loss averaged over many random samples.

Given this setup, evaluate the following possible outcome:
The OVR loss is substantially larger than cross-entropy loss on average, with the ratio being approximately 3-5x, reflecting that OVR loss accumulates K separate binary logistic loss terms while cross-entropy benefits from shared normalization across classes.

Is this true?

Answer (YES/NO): YES